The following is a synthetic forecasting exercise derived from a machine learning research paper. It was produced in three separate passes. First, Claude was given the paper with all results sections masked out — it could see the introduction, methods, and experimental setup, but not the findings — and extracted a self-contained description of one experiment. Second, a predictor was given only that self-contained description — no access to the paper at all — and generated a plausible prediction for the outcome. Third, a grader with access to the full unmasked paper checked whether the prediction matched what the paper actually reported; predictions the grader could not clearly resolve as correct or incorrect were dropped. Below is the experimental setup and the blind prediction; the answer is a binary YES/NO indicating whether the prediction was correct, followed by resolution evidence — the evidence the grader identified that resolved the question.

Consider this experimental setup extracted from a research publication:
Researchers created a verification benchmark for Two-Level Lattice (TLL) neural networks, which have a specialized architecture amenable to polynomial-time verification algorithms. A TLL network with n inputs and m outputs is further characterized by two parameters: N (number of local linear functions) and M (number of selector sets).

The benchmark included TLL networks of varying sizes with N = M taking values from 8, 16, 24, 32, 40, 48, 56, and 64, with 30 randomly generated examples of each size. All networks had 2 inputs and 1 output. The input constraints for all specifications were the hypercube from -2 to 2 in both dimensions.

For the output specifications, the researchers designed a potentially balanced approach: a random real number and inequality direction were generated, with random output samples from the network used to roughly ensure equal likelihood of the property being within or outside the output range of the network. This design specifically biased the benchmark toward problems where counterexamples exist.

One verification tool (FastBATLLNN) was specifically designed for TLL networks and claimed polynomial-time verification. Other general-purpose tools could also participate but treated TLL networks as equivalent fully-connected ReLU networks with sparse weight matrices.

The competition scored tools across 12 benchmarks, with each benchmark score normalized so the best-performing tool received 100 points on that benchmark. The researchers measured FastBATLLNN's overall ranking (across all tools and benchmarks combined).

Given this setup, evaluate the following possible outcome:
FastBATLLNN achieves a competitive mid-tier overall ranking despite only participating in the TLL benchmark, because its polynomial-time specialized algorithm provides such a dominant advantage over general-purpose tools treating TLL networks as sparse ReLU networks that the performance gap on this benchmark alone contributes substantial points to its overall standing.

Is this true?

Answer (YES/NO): NO